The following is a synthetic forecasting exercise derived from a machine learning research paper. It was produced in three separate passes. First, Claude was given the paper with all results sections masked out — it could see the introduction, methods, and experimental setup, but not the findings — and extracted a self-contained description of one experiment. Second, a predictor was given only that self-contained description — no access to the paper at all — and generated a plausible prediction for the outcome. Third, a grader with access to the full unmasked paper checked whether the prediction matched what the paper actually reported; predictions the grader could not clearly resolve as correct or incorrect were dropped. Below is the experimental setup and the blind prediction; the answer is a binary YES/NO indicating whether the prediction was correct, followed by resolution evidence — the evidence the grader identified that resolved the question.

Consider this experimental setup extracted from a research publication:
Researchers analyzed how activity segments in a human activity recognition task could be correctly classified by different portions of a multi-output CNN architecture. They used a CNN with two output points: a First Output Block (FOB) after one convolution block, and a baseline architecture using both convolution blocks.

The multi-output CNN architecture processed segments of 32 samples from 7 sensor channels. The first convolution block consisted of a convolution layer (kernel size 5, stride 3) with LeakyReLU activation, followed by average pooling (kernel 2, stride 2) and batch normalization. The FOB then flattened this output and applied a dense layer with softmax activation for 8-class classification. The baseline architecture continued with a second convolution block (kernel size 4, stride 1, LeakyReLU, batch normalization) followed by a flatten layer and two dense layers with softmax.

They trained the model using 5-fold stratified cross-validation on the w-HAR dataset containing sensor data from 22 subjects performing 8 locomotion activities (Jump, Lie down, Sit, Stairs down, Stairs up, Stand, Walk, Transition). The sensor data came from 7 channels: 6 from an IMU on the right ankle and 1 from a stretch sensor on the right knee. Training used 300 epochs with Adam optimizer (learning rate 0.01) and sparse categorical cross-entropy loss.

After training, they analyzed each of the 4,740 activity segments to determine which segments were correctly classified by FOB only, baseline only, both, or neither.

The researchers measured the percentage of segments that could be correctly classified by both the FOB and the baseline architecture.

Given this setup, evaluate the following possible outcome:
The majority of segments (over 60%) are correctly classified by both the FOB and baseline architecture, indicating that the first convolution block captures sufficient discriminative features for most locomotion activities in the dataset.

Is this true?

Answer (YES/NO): YES